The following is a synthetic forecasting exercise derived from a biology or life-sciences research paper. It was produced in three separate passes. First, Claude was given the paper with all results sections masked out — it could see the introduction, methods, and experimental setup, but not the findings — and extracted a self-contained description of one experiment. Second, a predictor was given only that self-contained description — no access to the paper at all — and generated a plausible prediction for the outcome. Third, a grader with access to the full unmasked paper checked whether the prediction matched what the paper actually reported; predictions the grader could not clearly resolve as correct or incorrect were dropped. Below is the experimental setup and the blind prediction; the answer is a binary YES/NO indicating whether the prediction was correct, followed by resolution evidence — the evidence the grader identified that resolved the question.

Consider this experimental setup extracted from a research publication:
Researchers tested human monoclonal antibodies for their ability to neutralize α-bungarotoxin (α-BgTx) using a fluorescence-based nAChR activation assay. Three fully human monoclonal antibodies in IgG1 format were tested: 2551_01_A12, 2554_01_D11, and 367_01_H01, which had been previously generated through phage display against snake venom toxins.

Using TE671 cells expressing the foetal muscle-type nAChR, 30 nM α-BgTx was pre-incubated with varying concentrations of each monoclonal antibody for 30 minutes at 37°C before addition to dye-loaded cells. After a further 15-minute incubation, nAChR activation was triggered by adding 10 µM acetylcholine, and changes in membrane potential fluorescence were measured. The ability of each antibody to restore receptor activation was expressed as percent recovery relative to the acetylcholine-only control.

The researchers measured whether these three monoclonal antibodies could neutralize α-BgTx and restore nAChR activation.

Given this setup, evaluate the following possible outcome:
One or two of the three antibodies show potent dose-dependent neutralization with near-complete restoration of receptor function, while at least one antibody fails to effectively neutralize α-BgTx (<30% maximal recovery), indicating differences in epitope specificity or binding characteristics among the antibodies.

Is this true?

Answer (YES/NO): YES